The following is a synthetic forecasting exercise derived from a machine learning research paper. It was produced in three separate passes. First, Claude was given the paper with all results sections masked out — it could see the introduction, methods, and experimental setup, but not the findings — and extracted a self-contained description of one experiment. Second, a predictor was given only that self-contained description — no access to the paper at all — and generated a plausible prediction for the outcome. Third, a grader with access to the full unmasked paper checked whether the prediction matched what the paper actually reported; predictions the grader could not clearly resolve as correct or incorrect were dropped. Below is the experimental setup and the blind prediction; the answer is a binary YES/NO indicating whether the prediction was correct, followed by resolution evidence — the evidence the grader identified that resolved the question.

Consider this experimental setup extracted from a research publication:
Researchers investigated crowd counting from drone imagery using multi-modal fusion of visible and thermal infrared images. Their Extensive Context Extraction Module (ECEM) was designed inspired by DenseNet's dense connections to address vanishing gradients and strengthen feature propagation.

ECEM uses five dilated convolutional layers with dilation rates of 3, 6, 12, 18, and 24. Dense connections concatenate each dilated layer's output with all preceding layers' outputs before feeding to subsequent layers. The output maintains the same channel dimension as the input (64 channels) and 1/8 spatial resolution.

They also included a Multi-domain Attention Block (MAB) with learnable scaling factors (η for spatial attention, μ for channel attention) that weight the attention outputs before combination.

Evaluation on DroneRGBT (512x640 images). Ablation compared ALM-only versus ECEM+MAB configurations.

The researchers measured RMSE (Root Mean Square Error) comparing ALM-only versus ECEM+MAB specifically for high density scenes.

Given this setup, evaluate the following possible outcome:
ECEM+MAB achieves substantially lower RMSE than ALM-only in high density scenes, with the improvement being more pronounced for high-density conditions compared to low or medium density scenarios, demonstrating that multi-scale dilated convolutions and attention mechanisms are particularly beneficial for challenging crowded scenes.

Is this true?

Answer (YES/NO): YES